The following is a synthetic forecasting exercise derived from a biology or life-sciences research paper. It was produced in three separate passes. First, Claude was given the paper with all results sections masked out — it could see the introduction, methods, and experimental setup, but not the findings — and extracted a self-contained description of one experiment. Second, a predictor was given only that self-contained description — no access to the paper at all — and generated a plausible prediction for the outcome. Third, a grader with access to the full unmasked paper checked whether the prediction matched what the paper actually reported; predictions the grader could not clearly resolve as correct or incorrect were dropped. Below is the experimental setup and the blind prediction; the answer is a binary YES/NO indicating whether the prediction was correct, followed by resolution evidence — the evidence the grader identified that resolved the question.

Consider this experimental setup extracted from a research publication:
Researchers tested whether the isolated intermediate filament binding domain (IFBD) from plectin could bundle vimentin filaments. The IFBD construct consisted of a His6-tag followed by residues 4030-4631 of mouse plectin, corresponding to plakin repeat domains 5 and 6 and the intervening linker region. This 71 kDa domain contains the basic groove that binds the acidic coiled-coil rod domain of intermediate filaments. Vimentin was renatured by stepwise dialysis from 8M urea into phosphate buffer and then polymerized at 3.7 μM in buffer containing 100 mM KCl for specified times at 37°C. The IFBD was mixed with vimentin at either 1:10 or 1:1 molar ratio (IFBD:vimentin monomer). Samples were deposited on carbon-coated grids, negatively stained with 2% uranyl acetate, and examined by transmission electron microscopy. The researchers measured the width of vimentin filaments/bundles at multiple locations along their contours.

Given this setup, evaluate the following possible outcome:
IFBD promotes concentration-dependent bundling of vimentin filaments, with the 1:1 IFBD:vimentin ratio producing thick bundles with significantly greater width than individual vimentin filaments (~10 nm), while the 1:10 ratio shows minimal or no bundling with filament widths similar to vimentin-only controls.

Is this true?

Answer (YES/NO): NO